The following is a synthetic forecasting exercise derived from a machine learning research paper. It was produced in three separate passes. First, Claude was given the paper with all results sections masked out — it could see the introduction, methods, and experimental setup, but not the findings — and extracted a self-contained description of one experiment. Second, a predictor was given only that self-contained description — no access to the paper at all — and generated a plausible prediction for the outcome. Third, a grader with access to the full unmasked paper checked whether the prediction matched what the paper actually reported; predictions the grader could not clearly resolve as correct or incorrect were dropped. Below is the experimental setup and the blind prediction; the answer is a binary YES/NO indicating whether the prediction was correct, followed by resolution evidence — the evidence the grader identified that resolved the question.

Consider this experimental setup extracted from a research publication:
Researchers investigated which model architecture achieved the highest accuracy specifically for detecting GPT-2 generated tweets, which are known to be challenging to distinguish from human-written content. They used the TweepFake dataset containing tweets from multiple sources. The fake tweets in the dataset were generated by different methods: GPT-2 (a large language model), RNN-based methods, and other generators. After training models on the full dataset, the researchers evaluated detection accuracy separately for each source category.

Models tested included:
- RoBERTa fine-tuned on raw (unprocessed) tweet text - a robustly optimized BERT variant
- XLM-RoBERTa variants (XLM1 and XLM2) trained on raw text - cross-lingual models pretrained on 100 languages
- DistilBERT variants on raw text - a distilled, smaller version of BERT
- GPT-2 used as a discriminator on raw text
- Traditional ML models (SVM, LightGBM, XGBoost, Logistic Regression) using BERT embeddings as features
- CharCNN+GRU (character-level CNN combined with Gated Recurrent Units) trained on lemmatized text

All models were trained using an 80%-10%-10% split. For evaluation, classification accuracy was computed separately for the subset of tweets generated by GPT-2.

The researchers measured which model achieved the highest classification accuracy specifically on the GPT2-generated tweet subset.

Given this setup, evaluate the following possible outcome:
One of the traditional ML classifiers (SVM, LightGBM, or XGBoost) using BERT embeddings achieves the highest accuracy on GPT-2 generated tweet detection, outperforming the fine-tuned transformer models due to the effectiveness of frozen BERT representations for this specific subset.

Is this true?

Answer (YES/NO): NO